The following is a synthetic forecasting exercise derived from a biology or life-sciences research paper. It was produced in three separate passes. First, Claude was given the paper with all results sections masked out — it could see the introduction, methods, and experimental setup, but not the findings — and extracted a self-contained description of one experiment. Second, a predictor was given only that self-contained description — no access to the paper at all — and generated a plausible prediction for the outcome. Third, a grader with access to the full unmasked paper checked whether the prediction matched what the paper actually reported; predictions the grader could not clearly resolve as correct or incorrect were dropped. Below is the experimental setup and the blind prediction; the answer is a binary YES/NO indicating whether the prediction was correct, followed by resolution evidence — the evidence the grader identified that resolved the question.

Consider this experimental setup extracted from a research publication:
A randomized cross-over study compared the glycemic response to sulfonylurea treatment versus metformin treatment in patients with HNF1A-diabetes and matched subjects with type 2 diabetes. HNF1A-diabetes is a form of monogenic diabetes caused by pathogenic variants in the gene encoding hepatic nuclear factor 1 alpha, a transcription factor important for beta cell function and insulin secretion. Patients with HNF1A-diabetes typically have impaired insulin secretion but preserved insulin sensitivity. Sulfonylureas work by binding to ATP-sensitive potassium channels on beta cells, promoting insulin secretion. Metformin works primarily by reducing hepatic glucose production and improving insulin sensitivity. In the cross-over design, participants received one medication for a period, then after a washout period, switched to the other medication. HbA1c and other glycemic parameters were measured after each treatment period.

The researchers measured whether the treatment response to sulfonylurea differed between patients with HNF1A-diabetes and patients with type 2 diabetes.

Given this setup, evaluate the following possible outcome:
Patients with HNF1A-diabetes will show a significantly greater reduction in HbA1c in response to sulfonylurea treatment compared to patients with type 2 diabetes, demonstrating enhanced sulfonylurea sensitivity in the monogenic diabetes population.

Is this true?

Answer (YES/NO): NO